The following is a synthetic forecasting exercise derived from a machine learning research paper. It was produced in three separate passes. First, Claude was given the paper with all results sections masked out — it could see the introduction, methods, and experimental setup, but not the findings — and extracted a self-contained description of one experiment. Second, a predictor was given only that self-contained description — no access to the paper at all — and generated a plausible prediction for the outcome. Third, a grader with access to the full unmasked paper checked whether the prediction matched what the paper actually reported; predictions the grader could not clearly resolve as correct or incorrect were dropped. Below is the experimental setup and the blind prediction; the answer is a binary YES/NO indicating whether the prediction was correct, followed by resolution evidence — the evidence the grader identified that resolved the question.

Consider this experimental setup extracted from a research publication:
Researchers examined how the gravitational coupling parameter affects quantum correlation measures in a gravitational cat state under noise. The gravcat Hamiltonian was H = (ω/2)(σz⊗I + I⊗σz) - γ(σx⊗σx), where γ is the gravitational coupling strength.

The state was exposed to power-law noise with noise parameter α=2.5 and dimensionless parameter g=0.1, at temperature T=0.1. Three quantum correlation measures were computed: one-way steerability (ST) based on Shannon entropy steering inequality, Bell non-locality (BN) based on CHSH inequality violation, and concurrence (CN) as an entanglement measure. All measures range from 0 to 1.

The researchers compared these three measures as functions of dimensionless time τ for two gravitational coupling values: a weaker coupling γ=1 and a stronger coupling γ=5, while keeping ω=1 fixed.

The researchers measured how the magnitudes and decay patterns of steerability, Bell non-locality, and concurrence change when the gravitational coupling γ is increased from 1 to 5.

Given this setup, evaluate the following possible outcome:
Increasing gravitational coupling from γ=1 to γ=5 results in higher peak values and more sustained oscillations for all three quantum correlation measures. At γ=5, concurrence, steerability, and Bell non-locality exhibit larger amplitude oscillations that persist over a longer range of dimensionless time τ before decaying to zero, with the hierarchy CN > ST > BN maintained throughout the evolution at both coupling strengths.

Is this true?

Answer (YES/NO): NO